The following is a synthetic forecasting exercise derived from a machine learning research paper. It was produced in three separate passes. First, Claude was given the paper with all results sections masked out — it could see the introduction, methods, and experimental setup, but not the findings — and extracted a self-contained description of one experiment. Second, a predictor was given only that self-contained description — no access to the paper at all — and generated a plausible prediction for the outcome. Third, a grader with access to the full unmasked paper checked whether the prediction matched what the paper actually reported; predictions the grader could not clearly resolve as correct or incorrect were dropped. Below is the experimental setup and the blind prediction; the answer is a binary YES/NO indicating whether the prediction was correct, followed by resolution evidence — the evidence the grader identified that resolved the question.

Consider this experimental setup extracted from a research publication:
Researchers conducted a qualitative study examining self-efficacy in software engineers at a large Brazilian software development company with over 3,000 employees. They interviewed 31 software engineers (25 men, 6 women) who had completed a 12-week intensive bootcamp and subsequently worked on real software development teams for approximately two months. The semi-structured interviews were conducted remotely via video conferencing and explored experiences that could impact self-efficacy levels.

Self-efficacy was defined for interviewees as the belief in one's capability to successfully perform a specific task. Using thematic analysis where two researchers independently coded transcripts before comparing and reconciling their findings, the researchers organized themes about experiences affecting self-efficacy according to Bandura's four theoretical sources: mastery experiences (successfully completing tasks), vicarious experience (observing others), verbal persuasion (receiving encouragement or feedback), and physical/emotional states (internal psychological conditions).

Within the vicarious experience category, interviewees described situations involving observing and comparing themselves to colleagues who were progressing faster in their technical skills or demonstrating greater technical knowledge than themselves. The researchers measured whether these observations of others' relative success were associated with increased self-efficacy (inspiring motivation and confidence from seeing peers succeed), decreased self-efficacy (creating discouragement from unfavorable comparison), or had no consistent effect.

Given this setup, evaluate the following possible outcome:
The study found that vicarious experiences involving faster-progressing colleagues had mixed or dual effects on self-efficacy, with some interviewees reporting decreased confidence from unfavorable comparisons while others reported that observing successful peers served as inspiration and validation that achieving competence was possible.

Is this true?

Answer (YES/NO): NO